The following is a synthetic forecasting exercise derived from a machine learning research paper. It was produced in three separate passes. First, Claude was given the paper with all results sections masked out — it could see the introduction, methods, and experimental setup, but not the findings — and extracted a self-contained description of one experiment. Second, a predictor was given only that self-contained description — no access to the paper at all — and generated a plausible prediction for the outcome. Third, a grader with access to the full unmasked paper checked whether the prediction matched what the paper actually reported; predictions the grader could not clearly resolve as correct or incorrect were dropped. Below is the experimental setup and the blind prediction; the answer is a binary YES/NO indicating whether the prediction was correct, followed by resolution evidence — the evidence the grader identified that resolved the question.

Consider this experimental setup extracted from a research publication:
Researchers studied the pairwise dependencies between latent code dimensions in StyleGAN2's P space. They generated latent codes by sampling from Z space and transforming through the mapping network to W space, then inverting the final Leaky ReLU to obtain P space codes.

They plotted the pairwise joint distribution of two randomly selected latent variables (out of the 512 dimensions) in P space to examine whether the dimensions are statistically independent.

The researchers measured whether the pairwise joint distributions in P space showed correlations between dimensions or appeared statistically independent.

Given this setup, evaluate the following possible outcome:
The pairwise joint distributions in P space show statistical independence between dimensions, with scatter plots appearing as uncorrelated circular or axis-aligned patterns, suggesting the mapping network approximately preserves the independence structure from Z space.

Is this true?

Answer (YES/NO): NO